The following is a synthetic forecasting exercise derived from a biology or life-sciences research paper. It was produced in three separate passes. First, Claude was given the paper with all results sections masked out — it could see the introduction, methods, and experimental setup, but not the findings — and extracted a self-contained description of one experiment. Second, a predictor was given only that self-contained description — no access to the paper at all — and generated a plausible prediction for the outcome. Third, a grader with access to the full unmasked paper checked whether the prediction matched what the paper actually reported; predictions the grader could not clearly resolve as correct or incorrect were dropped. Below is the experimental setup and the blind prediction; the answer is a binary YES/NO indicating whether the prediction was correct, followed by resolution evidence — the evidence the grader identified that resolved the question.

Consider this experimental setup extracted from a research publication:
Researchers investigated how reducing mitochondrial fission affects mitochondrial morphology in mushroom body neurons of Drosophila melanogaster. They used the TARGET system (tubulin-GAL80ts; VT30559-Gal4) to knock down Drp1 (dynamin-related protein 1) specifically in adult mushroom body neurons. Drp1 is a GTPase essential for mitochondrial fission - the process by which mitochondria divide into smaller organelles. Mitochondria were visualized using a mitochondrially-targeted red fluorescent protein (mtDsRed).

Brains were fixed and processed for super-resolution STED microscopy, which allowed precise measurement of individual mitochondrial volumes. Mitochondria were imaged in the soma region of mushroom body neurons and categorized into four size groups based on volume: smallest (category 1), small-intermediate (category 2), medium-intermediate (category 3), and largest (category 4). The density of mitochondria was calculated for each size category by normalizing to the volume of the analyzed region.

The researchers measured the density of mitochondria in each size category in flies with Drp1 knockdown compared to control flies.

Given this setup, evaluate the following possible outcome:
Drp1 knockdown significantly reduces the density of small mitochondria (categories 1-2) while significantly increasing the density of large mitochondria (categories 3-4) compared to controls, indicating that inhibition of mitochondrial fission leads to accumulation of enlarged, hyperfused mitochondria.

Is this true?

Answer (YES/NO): NO